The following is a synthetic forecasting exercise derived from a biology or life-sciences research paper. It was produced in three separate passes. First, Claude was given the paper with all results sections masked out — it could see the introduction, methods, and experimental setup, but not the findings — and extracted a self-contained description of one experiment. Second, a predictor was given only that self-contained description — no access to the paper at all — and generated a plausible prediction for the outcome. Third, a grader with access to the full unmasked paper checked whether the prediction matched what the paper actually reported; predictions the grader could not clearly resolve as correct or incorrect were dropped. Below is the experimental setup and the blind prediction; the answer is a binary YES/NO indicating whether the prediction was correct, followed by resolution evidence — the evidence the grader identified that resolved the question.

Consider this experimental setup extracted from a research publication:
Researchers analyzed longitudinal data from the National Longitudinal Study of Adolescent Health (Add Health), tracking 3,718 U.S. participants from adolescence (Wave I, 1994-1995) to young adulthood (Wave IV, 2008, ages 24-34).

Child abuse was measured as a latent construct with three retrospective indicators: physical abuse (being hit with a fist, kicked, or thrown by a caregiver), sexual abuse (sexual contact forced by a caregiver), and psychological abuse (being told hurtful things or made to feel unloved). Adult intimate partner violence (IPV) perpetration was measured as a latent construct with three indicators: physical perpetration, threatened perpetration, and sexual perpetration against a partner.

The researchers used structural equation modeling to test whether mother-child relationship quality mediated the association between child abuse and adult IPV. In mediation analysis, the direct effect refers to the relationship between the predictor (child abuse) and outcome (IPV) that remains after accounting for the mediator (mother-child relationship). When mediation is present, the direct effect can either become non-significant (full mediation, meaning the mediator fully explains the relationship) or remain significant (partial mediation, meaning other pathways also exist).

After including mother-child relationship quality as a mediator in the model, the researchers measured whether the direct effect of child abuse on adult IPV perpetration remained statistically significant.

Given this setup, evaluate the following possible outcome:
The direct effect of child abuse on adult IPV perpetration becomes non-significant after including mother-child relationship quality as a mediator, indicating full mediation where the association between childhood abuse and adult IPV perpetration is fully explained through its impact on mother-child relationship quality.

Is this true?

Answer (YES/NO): NO